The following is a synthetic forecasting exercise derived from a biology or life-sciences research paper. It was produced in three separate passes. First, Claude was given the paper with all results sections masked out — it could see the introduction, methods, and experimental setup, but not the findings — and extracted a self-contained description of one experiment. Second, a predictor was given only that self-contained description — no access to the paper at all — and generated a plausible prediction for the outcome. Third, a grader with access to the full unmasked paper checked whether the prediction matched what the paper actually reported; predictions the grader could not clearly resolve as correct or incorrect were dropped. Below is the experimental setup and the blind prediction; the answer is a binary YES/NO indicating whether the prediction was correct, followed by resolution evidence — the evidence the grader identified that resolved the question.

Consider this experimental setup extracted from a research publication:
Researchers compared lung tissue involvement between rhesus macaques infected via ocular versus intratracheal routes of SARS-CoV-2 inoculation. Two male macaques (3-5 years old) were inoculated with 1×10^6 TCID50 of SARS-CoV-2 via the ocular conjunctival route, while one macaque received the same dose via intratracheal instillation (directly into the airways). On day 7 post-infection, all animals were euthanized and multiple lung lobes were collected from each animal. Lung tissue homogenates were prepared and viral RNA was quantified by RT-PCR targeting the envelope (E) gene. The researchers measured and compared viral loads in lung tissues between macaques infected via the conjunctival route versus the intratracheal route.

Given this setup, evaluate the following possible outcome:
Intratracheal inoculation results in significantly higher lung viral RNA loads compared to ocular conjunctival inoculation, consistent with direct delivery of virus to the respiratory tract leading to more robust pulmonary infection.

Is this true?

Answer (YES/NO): YES